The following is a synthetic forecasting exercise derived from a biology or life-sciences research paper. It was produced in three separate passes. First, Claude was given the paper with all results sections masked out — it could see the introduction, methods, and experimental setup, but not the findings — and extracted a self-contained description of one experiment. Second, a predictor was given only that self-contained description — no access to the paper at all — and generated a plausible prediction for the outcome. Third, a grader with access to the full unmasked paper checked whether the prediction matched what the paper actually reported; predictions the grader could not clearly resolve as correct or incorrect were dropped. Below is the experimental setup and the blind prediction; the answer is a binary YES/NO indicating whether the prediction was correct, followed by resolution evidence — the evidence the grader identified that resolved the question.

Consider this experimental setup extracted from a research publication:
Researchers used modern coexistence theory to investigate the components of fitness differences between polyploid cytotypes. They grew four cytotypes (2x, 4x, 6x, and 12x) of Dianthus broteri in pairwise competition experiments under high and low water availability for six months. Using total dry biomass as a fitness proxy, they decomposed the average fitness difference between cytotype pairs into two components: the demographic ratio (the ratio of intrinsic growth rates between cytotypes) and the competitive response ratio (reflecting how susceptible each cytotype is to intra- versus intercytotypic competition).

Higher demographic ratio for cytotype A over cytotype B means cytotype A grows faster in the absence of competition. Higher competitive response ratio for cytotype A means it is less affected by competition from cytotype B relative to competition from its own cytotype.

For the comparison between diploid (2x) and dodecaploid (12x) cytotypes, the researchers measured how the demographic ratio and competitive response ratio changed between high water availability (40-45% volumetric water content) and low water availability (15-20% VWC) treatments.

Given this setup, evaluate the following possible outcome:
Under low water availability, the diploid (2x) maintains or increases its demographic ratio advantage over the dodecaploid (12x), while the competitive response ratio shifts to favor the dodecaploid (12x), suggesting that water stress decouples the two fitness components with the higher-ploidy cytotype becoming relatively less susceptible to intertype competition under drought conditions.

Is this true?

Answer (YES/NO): YES